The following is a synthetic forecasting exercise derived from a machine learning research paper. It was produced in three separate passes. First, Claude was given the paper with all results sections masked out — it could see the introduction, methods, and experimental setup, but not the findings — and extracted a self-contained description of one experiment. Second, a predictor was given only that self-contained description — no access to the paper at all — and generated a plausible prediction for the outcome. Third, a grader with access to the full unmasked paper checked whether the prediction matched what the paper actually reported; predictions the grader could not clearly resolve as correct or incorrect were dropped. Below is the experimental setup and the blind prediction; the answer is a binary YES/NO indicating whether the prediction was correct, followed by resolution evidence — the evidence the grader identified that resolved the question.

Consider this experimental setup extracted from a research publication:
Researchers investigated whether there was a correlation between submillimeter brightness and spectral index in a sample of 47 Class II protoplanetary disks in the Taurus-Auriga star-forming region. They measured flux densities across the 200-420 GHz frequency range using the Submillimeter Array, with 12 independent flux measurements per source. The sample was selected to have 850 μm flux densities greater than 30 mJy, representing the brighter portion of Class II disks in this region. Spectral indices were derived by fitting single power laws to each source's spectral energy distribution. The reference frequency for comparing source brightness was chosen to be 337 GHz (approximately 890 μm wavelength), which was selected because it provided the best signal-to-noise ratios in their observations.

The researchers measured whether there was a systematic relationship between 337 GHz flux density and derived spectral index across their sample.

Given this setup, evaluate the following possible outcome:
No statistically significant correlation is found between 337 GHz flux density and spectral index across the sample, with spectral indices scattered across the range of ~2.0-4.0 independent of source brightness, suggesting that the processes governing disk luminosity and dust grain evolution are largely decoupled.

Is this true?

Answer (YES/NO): NO